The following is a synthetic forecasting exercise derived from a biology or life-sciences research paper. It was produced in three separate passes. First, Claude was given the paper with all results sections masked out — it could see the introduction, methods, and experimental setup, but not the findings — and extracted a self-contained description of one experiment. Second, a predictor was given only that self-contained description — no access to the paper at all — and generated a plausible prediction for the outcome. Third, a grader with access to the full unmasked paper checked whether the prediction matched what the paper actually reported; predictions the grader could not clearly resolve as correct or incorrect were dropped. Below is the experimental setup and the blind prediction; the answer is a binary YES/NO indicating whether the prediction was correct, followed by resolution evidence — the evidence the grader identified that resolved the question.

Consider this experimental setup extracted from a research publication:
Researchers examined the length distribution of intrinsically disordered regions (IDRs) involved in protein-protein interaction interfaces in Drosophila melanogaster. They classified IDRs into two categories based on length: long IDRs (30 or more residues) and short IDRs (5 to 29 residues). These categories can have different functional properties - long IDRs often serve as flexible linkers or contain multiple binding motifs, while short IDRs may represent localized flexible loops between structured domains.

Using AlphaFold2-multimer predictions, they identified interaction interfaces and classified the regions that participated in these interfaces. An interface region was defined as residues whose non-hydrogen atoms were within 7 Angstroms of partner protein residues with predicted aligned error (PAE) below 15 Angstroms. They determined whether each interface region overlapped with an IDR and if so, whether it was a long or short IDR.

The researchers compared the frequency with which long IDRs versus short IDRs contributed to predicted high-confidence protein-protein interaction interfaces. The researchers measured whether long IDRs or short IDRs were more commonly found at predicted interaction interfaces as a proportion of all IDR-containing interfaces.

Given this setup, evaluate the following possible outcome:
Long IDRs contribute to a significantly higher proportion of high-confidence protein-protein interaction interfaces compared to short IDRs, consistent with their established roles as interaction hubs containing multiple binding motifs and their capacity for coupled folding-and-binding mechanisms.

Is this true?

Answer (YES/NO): NO